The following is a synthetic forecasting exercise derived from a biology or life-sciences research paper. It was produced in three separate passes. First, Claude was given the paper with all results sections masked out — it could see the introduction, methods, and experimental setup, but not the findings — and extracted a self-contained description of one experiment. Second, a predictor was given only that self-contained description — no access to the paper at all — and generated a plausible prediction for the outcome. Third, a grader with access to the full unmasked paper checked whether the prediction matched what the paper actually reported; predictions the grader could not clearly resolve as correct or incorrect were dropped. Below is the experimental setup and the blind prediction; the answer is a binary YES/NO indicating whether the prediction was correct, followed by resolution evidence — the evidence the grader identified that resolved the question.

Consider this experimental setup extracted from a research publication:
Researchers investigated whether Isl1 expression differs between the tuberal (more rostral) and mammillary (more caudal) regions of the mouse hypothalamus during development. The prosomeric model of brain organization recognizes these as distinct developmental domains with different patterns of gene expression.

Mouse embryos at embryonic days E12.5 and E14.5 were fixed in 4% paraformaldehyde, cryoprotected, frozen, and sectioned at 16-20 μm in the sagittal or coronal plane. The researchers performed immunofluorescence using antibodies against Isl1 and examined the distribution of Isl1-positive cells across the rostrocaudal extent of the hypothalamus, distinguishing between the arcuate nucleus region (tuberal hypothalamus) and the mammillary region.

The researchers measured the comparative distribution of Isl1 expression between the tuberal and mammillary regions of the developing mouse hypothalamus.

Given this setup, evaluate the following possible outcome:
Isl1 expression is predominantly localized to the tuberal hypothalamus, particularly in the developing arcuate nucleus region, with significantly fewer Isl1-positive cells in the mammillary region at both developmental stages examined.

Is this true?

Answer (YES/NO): YES